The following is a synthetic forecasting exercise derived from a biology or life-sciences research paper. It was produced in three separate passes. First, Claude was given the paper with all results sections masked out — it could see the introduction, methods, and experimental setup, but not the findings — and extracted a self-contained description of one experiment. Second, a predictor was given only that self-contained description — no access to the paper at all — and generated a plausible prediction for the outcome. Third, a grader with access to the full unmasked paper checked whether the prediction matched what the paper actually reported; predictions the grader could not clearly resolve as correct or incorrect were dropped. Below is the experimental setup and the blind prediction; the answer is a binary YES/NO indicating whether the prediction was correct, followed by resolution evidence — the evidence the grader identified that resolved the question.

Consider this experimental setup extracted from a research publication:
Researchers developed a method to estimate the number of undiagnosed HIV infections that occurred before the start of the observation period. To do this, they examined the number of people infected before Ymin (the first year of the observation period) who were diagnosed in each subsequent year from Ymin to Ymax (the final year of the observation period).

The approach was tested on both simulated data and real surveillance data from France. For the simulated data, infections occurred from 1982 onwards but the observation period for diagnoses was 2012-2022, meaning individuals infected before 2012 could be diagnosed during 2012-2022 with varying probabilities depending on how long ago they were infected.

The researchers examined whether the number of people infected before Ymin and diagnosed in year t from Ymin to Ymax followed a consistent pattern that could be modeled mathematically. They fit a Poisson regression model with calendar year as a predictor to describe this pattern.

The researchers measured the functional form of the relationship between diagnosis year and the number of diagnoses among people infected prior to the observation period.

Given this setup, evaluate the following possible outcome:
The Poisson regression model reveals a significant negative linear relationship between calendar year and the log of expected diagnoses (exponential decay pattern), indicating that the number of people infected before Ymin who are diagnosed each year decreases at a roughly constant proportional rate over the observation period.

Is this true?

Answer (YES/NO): YES